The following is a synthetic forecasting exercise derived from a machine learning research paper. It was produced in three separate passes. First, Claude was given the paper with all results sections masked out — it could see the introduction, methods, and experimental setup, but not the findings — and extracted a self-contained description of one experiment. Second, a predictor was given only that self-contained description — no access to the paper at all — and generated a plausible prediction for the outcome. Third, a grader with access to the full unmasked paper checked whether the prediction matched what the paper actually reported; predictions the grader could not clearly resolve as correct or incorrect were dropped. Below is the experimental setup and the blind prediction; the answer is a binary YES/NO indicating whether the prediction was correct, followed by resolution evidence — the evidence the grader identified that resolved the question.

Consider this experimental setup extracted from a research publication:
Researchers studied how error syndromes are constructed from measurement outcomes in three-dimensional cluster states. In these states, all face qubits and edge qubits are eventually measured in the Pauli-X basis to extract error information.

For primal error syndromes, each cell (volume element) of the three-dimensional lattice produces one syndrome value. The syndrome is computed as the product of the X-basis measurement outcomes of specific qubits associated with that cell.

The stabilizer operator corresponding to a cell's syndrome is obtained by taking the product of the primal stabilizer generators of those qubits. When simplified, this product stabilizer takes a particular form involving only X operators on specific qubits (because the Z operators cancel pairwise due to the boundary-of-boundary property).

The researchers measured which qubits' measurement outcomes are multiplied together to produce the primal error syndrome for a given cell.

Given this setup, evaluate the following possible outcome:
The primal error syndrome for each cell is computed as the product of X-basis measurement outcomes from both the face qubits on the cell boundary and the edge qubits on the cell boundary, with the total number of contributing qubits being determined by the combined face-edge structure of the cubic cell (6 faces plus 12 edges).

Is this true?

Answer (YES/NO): NO